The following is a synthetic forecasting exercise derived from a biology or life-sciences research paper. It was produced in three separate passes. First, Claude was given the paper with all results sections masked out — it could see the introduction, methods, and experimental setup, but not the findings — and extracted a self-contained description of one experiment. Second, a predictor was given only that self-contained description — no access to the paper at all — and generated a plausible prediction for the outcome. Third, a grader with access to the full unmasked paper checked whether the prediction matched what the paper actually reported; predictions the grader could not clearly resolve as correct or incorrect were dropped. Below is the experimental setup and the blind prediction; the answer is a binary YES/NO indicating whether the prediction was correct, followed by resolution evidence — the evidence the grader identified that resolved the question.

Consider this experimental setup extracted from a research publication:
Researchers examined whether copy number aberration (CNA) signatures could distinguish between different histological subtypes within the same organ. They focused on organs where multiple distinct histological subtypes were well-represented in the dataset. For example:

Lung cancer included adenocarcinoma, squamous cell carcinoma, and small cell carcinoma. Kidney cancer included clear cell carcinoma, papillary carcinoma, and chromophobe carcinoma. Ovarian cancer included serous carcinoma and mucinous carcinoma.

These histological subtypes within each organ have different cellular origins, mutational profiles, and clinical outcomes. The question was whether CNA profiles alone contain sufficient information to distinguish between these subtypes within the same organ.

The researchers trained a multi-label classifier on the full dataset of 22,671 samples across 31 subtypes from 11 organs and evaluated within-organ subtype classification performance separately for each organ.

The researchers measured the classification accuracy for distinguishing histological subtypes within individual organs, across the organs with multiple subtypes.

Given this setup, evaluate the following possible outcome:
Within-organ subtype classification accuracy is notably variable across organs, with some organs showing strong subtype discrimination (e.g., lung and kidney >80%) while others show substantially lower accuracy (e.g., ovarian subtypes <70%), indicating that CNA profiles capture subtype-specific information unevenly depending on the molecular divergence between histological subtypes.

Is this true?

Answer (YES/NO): NO